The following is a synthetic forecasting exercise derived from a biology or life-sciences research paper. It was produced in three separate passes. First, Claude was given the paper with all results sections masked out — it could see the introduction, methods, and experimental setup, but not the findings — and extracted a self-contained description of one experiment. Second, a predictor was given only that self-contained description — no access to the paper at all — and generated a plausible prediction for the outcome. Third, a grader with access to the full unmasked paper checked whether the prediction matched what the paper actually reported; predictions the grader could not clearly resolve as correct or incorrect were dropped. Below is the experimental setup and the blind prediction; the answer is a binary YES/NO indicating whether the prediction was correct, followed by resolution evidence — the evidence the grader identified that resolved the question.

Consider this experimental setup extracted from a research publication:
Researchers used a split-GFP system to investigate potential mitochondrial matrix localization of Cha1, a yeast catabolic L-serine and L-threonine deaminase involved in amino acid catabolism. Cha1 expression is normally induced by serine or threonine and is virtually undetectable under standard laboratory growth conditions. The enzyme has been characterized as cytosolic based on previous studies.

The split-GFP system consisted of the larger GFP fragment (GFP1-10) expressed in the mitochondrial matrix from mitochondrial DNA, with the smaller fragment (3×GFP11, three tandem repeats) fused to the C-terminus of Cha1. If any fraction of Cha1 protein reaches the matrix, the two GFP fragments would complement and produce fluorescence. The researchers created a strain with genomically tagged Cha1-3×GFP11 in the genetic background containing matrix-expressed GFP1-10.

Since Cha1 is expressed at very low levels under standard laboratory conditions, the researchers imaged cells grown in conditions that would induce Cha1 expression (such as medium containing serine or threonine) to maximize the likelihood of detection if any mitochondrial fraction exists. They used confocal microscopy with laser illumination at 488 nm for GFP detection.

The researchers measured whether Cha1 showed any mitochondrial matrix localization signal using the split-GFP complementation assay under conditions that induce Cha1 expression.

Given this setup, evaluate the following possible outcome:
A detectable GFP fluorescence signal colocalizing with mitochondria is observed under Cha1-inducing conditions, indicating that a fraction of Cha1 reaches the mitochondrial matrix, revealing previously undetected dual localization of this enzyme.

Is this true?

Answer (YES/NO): NO